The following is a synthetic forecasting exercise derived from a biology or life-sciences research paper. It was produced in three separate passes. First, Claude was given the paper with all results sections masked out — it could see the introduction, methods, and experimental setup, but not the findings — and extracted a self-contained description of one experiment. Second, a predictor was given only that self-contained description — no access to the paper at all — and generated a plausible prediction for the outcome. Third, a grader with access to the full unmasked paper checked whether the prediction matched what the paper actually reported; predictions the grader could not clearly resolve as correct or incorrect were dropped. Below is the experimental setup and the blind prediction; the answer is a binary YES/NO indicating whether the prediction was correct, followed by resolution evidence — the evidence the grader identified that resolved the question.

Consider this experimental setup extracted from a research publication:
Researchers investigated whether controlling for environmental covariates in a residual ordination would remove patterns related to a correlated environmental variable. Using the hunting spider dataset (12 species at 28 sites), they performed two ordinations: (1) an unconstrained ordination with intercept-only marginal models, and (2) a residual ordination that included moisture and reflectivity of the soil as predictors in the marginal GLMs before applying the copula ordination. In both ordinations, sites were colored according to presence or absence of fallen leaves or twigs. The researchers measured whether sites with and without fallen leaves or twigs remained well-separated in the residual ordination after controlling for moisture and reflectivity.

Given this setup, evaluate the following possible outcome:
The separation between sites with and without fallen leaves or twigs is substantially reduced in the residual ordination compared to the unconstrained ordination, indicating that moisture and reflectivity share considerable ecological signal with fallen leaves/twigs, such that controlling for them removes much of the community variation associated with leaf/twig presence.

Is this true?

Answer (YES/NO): YES